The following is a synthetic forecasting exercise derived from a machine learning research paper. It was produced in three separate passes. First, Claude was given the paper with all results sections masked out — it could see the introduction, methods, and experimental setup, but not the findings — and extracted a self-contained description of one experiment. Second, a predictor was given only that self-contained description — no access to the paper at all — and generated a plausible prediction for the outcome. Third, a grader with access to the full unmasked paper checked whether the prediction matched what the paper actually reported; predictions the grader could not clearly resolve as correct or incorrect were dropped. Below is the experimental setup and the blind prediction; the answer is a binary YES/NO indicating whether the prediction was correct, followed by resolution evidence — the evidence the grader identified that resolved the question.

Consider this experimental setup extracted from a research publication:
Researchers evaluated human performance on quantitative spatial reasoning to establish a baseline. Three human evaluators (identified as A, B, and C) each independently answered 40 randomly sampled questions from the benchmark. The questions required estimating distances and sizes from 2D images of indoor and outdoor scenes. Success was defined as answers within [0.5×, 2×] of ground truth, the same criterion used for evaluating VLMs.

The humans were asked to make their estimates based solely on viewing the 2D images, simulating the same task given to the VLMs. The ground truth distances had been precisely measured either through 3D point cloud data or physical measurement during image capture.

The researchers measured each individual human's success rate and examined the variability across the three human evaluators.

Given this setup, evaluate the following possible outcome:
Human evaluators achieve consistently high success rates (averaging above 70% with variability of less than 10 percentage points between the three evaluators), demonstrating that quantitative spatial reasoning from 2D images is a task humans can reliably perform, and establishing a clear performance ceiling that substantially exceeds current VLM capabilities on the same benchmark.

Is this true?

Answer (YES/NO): NO